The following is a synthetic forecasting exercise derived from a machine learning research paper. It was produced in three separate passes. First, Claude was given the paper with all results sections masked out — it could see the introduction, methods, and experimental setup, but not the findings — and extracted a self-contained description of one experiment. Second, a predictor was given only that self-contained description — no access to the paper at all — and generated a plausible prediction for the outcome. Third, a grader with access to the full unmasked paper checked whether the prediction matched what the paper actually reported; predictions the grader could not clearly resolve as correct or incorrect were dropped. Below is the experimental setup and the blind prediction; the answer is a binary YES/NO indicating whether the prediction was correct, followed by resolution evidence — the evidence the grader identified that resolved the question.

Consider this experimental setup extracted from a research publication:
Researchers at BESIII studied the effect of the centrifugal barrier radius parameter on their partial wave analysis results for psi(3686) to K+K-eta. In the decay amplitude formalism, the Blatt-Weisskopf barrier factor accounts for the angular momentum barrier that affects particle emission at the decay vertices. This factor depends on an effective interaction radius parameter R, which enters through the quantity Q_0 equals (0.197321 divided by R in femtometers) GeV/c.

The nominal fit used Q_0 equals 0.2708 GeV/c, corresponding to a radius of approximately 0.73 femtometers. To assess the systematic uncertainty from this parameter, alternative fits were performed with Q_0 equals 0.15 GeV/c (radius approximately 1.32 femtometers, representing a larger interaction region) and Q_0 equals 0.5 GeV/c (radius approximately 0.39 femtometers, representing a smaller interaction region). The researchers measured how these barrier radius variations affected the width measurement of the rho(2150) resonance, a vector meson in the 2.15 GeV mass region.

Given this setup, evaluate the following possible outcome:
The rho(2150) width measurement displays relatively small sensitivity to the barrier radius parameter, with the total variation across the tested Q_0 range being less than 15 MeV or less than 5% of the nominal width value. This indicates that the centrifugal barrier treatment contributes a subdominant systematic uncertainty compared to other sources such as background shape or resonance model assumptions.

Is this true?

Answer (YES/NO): NO